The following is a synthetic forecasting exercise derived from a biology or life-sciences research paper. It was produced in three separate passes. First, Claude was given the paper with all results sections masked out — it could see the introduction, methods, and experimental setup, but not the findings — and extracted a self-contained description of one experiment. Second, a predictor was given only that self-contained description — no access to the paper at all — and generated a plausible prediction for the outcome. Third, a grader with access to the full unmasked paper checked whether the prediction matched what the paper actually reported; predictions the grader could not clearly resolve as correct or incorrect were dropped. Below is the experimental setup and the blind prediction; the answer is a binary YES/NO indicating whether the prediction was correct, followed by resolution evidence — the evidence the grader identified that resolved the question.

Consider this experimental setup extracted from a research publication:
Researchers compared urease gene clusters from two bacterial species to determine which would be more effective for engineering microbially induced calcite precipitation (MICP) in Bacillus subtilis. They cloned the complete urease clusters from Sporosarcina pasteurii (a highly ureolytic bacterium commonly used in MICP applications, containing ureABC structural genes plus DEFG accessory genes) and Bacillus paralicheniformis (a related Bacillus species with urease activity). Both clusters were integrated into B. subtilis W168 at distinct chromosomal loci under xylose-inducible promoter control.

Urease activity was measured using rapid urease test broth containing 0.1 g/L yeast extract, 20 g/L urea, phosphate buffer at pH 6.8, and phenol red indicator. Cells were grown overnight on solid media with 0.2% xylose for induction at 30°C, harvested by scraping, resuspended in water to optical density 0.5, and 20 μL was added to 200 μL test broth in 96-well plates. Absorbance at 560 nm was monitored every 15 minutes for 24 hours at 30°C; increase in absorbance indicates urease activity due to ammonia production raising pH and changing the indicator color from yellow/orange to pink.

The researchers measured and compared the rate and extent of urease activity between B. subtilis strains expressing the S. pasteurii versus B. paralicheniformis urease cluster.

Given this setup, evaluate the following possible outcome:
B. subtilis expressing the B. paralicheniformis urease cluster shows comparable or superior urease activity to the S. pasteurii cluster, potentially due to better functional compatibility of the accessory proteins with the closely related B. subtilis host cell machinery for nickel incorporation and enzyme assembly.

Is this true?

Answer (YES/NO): YES